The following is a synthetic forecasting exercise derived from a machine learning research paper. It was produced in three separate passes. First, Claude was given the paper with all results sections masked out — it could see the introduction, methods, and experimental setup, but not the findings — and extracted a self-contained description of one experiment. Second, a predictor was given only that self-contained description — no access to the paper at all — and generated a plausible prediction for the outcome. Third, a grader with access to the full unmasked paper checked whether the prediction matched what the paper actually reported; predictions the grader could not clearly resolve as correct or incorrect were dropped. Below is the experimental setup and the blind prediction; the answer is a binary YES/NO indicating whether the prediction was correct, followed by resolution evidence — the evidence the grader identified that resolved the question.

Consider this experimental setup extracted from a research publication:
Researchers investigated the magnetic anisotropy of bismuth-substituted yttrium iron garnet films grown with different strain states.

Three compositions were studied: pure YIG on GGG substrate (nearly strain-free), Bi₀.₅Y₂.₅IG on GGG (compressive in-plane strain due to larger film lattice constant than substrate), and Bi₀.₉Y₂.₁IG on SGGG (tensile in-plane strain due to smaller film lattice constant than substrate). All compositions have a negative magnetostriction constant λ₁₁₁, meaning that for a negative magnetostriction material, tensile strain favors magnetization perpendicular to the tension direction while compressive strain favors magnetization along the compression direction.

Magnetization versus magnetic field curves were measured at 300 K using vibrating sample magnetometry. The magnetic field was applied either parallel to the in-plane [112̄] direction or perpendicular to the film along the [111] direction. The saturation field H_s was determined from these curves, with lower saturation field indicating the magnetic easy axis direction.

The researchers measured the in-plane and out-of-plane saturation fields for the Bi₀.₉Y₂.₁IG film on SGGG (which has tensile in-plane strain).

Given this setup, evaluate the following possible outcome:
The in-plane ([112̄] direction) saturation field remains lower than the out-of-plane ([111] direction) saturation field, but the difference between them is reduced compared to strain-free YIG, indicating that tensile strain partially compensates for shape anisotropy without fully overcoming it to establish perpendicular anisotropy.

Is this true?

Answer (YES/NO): NO